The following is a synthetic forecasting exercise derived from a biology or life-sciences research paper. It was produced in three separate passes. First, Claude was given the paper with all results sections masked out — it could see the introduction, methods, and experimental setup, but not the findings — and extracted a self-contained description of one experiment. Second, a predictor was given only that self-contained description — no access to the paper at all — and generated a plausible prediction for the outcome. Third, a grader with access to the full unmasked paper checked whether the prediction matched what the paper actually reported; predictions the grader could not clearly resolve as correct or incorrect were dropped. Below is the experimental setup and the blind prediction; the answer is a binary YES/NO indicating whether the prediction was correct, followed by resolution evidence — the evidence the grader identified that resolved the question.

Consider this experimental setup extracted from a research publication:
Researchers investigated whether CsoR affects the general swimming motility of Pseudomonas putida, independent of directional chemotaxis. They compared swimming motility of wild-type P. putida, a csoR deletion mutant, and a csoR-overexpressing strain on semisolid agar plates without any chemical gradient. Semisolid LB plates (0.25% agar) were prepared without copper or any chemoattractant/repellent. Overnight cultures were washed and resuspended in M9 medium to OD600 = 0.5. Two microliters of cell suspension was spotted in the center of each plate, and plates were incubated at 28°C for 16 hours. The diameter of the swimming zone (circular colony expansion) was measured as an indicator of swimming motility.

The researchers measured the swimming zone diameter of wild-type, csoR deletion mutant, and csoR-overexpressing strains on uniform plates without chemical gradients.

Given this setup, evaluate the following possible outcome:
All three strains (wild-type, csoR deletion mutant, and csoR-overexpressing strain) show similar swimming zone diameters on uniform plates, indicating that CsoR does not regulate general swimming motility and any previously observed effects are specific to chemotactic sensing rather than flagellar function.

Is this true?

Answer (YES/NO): NO